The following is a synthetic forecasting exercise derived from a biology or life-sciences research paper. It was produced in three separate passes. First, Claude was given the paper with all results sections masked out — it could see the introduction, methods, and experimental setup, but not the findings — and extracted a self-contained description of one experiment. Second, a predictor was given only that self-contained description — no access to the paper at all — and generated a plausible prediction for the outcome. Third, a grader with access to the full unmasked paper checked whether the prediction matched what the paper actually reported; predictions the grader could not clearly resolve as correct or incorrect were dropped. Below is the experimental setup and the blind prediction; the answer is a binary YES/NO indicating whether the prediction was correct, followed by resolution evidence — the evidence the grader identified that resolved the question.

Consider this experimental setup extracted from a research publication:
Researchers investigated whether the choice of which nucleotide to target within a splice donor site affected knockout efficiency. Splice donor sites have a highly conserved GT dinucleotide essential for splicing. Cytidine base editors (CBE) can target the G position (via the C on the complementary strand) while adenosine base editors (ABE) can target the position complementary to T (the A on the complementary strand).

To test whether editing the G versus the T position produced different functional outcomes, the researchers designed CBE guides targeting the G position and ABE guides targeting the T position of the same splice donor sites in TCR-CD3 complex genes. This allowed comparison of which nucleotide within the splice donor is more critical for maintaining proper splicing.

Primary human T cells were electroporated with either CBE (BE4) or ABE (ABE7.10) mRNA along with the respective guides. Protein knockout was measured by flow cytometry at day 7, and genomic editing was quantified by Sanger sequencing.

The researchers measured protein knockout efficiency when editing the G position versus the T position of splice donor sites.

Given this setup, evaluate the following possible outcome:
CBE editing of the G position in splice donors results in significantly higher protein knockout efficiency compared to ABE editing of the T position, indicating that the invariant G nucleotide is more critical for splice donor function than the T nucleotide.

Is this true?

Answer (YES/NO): NO